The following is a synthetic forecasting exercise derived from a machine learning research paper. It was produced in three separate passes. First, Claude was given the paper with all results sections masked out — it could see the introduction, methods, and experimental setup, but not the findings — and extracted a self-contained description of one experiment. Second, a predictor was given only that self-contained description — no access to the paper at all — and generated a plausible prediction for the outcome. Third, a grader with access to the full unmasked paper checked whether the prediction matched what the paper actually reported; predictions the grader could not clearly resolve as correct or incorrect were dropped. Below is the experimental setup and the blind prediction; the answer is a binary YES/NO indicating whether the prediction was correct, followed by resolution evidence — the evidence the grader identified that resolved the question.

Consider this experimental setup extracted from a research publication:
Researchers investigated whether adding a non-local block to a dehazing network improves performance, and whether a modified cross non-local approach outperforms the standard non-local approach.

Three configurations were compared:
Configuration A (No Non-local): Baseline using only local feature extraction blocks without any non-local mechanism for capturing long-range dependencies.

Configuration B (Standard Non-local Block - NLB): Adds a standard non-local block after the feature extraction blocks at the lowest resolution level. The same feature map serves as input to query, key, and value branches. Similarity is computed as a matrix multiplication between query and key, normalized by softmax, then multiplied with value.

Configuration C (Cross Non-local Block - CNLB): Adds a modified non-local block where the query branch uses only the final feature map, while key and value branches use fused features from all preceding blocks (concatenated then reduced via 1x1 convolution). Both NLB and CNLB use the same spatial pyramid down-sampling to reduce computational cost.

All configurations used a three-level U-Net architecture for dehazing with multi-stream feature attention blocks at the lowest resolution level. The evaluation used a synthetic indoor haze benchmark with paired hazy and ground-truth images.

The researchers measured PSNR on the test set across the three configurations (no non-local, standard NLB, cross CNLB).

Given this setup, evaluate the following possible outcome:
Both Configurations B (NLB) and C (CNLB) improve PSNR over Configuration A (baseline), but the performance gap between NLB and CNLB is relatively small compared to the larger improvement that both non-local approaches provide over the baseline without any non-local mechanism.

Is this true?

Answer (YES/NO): YES